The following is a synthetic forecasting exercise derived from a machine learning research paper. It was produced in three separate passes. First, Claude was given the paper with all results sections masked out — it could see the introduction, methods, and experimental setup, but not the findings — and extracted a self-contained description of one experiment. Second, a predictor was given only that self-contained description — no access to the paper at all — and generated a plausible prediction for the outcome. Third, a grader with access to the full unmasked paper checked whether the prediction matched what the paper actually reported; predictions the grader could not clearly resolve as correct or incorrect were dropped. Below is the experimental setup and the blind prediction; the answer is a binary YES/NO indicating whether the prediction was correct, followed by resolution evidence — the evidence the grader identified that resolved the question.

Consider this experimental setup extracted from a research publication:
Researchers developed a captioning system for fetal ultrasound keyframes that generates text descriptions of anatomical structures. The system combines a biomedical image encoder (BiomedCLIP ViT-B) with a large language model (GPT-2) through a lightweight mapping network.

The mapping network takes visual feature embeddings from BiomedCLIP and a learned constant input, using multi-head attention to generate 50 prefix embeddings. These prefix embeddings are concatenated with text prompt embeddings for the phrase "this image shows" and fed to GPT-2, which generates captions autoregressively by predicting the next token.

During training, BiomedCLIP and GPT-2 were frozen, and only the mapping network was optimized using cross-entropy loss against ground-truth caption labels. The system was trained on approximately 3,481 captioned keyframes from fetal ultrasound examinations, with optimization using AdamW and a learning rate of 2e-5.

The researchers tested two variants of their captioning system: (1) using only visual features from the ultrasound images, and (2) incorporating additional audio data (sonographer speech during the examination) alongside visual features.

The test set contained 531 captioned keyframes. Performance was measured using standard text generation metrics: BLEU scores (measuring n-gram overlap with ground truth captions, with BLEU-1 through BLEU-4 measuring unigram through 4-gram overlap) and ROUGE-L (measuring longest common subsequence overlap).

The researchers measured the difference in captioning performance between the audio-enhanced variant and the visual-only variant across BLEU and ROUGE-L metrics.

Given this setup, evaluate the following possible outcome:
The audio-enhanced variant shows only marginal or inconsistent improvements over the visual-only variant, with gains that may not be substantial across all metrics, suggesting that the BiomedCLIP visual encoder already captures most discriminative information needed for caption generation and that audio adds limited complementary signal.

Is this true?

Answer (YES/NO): NO